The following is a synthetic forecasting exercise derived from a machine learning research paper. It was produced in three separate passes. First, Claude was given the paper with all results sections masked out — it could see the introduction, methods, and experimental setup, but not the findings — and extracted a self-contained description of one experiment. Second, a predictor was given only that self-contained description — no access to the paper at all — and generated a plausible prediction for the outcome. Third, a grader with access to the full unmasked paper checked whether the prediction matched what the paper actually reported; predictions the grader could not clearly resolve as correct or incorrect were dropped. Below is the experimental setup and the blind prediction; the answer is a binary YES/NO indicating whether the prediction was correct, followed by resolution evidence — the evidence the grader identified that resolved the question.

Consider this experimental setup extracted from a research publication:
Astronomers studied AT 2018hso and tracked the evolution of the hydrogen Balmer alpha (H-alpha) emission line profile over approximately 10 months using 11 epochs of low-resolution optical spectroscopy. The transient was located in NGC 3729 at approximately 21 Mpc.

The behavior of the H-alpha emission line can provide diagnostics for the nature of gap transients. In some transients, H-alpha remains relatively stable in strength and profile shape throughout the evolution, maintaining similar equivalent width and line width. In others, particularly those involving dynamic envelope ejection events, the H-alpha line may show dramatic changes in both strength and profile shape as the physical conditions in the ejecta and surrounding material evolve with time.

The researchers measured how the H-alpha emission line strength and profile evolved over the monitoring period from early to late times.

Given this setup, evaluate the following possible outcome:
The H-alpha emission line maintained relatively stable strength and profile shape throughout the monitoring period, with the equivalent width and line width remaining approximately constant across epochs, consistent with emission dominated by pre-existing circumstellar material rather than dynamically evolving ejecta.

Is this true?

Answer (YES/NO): NO